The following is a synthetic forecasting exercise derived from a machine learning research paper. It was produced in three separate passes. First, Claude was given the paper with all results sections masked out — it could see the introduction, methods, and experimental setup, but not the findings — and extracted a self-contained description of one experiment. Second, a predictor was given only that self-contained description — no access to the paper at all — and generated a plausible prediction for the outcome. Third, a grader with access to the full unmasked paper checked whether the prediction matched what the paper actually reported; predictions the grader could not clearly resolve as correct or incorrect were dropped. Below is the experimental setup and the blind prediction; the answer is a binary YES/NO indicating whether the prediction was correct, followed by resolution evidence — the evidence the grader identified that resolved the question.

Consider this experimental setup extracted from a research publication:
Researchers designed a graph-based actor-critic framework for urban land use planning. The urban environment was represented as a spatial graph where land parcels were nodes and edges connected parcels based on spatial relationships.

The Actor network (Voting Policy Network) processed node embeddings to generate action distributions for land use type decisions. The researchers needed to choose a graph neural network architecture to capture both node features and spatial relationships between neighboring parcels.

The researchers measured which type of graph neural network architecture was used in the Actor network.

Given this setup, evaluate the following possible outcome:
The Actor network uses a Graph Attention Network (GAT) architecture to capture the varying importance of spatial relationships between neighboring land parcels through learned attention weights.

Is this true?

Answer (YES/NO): YES